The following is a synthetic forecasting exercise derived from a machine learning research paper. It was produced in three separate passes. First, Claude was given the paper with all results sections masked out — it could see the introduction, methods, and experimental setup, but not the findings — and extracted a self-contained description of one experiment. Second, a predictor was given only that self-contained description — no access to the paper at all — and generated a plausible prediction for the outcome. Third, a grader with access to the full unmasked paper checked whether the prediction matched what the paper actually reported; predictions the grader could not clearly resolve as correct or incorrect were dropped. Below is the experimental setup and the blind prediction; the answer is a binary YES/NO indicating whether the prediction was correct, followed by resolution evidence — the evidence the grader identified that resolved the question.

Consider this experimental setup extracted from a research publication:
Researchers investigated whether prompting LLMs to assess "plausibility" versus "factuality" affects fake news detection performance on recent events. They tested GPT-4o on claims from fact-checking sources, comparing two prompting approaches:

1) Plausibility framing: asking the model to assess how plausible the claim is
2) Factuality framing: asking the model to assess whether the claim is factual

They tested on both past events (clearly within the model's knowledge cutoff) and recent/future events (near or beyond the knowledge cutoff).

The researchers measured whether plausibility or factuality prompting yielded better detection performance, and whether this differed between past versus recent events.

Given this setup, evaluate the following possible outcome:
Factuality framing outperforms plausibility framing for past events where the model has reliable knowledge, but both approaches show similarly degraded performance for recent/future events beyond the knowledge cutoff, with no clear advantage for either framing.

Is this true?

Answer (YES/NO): NO